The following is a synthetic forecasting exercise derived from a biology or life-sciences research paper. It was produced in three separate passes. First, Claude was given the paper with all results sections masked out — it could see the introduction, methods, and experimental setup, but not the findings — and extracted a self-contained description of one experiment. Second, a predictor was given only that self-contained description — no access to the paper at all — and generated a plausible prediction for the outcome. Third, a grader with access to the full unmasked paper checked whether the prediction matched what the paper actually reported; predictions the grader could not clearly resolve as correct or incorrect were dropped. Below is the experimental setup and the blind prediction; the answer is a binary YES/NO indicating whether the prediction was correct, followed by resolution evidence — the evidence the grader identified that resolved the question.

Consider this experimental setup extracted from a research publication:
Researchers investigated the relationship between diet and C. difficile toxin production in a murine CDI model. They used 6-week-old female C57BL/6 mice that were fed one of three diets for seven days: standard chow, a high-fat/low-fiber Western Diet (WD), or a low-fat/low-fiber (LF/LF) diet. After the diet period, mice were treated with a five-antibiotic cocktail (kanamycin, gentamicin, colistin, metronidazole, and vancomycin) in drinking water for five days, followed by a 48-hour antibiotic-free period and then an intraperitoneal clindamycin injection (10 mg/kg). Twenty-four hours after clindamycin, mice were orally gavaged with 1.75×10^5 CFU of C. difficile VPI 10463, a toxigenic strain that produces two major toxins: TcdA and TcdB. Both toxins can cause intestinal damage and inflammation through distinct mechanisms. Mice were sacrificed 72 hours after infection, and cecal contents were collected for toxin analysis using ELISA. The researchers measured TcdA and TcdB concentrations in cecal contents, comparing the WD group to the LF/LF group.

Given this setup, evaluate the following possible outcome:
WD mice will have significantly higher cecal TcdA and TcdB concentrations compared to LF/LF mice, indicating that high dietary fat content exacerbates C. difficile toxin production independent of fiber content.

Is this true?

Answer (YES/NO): NO